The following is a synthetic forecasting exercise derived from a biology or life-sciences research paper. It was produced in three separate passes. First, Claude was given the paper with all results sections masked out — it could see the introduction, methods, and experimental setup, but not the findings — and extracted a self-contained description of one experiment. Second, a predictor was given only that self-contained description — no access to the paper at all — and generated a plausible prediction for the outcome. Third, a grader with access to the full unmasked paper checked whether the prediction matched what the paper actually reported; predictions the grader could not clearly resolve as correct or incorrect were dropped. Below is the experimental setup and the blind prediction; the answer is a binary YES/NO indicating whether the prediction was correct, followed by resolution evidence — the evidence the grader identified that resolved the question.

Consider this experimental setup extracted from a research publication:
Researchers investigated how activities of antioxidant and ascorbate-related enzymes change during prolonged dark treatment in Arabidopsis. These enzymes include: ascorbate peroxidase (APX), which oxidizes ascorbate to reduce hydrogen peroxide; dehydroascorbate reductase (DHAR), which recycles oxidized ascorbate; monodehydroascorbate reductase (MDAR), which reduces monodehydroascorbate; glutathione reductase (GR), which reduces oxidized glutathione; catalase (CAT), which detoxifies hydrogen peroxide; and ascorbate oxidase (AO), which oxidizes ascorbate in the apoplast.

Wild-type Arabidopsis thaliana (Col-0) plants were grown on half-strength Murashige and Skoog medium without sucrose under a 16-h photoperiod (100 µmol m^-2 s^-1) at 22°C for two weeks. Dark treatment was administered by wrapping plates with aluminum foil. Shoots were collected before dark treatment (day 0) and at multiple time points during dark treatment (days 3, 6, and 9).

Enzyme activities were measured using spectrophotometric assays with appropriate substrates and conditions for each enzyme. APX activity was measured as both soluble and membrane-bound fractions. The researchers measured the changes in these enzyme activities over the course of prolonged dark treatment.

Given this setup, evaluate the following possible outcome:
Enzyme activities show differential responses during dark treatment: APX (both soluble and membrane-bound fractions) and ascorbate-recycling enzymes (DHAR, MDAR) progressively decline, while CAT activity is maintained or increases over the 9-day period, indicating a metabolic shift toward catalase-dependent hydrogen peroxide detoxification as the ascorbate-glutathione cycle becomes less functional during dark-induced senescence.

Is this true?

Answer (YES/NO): NO